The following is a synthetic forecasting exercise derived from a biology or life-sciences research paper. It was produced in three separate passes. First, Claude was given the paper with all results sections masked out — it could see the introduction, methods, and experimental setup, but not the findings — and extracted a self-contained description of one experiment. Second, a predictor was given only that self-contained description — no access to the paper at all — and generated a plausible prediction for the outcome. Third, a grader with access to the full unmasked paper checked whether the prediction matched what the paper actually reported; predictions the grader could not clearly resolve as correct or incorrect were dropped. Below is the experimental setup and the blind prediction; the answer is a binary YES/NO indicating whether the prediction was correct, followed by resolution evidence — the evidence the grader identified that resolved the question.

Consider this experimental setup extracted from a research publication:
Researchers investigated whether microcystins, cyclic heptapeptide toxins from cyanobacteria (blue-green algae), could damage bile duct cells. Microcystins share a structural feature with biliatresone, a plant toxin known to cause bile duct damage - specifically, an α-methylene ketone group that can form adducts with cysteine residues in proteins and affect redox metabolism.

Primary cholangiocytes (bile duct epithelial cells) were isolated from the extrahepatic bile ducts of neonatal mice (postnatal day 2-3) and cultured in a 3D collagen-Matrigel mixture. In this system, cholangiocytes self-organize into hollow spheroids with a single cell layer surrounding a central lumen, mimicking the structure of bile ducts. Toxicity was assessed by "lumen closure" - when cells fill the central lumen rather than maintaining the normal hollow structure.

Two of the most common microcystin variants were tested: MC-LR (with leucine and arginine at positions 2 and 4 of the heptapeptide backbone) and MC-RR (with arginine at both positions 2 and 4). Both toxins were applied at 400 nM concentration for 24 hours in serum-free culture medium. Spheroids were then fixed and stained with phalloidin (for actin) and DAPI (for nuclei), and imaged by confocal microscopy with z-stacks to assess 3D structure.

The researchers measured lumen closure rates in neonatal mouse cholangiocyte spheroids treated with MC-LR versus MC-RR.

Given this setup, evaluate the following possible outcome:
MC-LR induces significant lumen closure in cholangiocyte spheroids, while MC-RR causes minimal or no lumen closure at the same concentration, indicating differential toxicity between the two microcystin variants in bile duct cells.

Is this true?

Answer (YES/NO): NO